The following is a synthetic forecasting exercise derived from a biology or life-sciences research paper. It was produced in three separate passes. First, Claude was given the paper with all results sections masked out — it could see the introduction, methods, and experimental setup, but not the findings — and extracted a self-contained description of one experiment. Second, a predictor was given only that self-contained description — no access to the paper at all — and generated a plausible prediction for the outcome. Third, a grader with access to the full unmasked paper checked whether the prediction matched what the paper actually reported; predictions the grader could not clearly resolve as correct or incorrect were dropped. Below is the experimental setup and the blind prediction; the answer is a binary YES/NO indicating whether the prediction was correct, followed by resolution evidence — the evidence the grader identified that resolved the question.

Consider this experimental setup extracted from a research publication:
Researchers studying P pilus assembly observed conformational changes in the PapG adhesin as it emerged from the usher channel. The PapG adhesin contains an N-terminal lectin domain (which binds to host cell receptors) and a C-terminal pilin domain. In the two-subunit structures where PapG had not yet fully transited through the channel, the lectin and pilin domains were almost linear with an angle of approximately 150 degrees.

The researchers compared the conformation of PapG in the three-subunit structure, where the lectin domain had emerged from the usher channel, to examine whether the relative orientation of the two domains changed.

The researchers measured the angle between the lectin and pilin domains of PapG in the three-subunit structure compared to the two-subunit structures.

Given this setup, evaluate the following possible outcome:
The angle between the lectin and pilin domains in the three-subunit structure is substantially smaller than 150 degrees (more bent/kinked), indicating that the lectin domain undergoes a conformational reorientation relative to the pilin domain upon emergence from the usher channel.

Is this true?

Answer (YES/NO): YES